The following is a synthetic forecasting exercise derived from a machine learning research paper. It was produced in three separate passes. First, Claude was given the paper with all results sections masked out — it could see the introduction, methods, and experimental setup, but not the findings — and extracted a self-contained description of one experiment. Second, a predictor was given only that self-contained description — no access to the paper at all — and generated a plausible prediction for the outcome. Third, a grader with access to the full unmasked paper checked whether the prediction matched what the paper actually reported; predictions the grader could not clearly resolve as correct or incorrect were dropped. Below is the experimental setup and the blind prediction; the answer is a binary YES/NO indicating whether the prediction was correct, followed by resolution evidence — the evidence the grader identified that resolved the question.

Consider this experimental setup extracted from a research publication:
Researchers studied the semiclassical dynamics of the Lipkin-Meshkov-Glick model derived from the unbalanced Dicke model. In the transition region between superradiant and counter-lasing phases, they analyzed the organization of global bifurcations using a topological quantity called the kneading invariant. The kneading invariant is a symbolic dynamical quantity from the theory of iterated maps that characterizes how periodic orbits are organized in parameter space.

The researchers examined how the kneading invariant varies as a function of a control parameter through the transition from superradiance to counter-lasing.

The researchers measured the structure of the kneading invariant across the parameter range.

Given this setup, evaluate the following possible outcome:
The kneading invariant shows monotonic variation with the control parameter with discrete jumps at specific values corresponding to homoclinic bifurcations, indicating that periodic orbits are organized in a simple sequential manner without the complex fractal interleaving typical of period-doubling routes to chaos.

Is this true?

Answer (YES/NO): NO